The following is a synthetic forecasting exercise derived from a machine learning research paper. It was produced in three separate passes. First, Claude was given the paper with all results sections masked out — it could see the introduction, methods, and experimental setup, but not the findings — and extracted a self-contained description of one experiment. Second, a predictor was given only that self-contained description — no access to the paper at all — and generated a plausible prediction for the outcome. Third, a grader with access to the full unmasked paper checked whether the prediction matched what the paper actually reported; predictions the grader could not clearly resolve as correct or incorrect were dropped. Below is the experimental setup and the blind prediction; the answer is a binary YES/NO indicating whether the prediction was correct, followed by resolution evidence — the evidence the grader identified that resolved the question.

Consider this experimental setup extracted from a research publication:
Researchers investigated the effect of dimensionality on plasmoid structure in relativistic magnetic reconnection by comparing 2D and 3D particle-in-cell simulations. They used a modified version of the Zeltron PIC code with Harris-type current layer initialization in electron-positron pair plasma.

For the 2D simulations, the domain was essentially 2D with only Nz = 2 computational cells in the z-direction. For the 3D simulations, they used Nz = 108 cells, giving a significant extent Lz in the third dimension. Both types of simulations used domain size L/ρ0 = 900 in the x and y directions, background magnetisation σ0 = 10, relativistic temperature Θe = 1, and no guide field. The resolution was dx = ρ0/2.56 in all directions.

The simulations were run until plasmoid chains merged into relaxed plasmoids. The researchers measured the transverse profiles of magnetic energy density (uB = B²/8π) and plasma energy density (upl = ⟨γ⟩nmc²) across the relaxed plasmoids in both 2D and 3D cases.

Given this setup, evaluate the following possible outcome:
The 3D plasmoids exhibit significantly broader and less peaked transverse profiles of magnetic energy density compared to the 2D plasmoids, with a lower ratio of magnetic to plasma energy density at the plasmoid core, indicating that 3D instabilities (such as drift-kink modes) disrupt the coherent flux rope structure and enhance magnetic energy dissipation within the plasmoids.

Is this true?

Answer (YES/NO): NO